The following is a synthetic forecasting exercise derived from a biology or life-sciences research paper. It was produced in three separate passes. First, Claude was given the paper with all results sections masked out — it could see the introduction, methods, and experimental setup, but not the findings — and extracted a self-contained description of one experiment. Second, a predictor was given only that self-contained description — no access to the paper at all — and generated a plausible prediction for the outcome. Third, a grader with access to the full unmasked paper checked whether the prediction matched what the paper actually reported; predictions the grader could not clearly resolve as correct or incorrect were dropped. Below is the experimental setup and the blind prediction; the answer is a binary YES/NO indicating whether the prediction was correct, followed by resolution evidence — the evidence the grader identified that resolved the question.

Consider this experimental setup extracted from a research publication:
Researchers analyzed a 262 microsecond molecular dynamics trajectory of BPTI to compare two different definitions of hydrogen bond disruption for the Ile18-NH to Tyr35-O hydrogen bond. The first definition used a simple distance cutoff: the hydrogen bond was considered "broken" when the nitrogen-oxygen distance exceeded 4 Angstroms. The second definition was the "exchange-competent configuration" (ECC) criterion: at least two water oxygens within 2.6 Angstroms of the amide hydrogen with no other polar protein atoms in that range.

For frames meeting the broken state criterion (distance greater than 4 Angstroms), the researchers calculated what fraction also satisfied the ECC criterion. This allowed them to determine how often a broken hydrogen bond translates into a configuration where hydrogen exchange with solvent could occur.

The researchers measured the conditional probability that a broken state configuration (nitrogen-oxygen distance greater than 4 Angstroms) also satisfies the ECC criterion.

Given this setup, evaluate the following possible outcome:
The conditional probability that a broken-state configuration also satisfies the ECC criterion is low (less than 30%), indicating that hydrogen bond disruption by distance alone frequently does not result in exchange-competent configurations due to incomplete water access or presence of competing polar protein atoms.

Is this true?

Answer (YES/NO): YES